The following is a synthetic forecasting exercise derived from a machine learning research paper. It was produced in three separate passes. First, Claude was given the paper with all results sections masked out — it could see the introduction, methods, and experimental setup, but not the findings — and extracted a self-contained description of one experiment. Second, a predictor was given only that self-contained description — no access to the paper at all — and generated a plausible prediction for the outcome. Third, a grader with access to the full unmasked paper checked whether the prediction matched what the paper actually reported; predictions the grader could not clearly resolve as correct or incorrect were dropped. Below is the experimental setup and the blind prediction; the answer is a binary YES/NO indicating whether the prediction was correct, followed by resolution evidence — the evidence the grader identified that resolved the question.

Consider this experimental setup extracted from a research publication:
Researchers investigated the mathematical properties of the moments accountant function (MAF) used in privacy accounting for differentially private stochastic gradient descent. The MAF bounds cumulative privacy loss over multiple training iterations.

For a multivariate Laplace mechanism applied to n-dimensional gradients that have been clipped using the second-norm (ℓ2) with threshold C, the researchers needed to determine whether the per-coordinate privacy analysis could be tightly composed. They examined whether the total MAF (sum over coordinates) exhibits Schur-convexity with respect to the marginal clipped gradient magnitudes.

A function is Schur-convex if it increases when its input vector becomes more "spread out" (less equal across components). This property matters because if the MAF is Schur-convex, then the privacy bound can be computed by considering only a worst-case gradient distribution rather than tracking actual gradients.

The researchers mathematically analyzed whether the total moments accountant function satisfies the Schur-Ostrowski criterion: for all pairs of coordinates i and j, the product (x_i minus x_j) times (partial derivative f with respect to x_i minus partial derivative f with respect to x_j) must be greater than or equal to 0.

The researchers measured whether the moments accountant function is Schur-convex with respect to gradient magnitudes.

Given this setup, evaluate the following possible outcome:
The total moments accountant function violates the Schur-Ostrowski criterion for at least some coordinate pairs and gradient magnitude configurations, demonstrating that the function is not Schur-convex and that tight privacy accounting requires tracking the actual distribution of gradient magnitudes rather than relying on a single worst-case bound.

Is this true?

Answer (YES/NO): NO